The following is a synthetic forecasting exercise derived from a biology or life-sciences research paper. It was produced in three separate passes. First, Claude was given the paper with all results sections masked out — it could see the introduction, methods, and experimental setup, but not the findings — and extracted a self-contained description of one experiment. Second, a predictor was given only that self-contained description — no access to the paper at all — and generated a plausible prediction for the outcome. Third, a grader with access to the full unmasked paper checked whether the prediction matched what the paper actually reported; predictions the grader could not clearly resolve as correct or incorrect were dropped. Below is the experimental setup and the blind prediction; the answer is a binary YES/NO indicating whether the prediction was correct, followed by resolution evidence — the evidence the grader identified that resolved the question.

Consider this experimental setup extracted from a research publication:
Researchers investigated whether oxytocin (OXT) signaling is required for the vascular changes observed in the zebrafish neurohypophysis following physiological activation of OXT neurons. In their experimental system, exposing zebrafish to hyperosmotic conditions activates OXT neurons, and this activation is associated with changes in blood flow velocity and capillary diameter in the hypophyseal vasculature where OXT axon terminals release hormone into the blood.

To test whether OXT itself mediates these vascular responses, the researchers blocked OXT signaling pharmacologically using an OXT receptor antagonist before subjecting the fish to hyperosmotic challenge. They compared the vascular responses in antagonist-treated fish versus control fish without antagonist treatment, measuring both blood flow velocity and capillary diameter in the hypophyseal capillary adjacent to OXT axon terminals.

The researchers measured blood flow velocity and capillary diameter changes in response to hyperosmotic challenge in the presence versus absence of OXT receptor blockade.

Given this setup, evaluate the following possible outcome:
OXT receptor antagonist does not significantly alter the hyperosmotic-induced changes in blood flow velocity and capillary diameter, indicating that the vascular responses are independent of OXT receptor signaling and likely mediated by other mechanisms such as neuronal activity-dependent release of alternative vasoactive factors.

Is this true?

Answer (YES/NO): NO